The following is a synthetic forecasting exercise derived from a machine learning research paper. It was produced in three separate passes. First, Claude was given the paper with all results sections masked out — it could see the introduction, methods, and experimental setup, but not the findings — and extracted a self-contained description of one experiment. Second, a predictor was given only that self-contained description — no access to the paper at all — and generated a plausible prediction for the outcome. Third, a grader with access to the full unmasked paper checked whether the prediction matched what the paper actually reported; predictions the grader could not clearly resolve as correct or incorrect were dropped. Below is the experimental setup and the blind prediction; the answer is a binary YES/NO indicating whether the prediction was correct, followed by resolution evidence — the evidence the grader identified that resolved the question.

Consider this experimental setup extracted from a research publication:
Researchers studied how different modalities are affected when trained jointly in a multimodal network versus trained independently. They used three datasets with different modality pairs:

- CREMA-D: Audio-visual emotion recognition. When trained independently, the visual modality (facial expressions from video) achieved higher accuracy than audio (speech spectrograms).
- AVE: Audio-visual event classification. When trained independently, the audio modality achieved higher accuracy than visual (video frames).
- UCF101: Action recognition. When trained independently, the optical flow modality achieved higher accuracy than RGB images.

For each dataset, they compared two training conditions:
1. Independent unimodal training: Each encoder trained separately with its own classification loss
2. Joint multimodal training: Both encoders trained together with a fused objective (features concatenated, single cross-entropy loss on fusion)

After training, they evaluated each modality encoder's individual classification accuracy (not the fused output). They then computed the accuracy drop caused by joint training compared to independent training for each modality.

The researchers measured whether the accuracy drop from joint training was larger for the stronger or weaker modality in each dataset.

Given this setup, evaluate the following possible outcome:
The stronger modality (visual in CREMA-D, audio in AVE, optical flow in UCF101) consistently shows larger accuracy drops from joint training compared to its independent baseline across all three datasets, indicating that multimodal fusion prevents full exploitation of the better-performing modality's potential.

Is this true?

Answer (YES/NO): NO